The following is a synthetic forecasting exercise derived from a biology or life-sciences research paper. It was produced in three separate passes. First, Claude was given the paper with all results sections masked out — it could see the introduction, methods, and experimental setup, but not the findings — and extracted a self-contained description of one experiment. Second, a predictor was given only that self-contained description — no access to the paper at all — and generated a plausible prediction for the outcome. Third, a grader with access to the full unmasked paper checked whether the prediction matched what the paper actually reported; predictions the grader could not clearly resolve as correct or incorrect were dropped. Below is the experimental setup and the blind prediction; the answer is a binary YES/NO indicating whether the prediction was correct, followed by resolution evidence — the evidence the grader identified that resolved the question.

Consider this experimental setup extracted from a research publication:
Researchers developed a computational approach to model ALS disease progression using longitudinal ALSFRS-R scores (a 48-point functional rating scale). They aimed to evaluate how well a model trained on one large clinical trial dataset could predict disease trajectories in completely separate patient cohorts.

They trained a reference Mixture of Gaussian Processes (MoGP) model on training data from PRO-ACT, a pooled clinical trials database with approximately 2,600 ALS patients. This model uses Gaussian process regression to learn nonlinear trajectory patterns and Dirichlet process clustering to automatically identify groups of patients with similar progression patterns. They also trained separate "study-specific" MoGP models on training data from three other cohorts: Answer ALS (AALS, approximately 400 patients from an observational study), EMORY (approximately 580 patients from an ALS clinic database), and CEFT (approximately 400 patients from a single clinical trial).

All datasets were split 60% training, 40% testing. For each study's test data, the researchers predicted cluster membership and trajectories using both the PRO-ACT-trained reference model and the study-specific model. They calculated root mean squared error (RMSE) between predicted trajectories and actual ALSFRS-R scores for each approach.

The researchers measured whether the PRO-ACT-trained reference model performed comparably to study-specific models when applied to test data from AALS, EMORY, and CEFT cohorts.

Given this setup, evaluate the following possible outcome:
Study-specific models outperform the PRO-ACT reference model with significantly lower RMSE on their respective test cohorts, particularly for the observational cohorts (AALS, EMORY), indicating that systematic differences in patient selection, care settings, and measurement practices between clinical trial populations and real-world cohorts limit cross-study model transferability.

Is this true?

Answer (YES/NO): NO